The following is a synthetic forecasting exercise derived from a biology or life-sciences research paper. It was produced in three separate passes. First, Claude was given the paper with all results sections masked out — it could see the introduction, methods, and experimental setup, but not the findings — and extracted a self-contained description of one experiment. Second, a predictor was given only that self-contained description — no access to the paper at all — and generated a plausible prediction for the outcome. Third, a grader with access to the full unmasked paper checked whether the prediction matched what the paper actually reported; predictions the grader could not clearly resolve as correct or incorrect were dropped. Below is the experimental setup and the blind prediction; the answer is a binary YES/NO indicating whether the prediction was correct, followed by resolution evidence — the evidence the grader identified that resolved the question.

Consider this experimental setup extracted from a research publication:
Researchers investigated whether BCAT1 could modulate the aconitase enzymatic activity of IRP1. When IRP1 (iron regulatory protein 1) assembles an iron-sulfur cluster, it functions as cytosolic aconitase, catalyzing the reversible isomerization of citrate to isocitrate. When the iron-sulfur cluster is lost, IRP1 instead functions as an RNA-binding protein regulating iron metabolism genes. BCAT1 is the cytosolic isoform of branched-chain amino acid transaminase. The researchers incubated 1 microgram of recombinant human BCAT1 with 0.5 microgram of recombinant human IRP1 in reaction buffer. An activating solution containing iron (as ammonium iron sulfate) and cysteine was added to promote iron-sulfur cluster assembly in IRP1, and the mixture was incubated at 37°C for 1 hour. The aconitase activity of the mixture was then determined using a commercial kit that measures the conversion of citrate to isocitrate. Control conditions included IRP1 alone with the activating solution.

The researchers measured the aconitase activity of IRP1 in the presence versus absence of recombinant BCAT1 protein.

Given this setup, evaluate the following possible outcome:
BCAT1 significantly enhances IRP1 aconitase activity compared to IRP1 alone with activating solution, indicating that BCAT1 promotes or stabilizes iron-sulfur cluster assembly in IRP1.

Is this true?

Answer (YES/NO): NO